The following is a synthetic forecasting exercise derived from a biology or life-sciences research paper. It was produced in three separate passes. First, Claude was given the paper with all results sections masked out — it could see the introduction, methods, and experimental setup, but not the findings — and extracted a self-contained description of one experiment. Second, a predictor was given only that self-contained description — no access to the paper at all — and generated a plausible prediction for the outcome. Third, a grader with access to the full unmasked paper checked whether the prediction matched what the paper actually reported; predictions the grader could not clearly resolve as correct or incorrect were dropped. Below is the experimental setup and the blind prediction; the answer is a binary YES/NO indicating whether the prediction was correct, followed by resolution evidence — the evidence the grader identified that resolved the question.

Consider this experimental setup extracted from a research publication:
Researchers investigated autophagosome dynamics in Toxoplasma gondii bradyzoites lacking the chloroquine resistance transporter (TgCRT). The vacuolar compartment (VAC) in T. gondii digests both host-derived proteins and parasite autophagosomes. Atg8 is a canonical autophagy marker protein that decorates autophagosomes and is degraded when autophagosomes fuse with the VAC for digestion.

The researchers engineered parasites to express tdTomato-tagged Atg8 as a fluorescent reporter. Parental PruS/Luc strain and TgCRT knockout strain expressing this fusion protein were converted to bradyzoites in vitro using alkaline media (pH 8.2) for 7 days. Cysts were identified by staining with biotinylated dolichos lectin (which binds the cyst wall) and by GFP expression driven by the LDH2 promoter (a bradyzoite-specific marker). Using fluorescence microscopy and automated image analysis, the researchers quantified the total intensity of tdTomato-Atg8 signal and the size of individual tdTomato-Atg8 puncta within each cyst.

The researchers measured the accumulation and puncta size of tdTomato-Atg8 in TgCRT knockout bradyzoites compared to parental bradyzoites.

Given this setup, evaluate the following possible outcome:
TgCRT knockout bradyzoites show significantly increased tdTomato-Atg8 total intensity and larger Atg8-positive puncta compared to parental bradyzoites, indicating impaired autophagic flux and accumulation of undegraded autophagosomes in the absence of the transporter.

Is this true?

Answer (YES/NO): NO